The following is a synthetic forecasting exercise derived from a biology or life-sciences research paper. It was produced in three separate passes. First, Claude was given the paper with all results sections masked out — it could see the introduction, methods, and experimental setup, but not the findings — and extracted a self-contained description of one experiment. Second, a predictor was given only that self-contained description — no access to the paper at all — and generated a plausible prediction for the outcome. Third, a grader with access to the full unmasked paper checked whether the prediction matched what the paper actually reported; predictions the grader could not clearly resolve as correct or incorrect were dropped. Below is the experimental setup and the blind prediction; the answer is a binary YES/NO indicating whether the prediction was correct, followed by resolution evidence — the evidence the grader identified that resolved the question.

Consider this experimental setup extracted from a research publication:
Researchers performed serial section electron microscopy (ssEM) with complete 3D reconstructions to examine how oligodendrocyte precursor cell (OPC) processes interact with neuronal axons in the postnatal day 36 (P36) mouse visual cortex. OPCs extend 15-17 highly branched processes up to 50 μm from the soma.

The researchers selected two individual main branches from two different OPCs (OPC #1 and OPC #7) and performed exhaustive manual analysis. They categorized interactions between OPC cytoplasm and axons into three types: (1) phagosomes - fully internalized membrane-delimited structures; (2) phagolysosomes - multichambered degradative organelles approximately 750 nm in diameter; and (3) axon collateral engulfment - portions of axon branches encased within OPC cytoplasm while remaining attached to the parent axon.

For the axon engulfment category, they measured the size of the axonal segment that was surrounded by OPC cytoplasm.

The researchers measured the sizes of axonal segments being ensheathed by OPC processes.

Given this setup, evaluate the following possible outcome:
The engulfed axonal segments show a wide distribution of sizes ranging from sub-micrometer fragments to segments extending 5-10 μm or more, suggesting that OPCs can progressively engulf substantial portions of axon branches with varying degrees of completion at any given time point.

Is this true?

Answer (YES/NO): NO